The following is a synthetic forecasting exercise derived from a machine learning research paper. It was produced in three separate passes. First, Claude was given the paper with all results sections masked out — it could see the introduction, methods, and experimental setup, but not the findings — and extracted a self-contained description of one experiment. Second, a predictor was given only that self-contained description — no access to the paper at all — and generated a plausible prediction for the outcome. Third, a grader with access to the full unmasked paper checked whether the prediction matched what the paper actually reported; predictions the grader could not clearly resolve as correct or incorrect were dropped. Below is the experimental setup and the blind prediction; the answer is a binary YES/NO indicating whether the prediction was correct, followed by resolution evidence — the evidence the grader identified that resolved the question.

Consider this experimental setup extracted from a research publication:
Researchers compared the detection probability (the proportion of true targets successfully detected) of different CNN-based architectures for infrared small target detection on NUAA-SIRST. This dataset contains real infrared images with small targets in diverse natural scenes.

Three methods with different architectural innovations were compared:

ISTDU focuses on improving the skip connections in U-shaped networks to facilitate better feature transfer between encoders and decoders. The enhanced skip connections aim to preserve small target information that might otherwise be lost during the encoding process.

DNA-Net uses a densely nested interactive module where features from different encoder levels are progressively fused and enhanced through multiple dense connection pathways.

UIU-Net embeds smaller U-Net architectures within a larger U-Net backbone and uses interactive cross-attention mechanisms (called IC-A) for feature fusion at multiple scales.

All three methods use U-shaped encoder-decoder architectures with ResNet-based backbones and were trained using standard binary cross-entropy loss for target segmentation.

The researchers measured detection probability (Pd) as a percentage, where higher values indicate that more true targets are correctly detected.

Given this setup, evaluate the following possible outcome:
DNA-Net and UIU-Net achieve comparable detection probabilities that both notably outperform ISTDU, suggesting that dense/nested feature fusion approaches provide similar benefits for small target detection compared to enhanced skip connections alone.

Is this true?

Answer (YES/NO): NO